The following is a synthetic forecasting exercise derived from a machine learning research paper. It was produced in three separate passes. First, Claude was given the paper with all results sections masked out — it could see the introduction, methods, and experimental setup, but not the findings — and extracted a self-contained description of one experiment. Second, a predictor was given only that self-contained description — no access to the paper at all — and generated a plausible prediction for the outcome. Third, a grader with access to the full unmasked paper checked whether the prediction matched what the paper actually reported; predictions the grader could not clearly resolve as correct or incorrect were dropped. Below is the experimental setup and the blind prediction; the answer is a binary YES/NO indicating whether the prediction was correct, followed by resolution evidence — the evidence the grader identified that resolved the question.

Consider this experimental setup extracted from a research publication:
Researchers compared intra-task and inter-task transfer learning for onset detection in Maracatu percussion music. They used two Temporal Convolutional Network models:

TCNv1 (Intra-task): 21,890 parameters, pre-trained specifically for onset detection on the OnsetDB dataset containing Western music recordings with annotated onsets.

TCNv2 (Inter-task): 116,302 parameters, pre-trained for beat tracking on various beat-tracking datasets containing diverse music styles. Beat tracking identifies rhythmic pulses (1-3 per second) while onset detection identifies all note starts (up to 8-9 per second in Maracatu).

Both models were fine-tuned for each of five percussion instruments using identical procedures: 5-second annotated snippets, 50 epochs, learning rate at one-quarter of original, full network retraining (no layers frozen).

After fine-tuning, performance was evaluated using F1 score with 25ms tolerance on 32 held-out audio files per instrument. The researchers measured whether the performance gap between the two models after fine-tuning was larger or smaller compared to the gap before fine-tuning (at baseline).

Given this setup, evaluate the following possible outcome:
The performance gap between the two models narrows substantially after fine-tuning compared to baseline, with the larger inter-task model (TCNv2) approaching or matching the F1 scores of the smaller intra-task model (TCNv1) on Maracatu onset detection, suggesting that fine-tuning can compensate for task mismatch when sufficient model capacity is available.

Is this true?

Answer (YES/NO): YES